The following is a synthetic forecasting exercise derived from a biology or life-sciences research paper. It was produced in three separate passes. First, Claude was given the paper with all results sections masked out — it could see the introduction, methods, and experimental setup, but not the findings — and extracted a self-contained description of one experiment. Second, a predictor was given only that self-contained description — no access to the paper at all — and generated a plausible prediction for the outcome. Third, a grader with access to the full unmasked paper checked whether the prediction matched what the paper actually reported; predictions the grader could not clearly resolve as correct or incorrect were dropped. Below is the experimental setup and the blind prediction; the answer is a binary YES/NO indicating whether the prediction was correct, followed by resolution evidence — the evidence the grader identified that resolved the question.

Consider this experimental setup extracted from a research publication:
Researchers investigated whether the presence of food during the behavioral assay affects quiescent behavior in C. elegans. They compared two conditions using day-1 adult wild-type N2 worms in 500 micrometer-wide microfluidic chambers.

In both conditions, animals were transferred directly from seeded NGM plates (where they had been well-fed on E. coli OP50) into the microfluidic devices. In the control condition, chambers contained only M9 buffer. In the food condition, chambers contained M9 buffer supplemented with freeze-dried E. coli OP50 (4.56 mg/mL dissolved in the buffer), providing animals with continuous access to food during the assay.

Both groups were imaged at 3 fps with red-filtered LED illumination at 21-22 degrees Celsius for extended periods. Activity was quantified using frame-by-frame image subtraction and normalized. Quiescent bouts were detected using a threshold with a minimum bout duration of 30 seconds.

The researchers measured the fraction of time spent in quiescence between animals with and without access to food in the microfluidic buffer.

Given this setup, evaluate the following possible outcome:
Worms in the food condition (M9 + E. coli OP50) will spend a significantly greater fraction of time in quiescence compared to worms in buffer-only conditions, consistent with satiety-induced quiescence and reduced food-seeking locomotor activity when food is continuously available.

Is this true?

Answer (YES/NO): NO